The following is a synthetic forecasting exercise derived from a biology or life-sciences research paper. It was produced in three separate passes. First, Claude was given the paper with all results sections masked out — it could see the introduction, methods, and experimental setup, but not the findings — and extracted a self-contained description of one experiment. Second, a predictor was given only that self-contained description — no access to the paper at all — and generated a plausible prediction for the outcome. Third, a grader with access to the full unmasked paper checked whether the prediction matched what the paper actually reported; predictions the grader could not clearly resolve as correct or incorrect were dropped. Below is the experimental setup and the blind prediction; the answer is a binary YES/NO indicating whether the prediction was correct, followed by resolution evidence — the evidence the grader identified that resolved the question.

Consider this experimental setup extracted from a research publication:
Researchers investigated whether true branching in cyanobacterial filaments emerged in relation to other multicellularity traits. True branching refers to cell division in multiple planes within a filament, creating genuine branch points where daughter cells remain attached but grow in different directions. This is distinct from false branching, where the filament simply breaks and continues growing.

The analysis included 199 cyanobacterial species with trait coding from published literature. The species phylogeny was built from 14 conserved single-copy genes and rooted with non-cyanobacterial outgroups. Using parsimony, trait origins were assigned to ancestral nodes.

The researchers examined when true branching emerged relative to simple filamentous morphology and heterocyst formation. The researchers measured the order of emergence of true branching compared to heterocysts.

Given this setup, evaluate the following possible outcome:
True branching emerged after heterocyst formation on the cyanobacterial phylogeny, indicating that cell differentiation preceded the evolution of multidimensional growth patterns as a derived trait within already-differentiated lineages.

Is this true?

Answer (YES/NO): YES